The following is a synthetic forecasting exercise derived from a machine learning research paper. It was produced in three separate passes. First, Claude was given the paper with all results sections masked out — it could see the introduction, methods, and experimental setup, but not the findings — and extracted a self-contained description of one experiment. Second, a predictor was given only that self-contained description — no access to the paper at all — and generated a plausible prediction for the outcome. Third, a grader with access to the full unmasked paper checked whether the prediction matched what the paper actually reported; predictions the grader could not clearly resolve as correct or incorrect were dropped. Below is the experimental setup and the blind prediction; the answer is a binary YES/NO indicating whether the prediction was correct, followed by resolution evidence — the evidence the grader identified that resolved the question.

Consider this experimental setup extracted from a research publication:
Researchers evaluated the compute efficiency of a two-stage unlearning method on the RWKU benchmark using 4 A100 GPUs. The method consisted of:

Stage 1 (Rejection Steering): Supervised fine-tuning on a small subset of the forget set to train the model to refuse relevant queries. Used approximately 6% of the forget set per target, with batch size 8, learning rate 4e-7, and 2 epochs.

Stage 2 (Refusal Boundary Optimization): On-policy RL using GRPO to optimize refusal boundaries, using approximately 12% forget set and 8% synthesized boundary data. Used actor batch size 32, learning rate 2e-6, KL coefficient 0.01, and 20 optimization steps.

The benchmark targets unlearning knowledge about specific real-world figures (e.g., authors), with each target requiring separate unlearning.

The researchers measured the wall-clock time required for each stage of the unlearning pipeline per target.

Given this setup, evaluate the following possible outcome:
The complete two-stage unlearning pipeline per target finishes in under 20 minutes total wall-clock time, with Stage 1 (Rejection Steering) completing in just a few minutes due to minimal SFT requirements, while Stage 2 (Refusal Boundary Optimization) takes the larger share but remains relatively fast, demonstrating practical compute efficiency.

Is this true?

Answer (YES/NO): NO